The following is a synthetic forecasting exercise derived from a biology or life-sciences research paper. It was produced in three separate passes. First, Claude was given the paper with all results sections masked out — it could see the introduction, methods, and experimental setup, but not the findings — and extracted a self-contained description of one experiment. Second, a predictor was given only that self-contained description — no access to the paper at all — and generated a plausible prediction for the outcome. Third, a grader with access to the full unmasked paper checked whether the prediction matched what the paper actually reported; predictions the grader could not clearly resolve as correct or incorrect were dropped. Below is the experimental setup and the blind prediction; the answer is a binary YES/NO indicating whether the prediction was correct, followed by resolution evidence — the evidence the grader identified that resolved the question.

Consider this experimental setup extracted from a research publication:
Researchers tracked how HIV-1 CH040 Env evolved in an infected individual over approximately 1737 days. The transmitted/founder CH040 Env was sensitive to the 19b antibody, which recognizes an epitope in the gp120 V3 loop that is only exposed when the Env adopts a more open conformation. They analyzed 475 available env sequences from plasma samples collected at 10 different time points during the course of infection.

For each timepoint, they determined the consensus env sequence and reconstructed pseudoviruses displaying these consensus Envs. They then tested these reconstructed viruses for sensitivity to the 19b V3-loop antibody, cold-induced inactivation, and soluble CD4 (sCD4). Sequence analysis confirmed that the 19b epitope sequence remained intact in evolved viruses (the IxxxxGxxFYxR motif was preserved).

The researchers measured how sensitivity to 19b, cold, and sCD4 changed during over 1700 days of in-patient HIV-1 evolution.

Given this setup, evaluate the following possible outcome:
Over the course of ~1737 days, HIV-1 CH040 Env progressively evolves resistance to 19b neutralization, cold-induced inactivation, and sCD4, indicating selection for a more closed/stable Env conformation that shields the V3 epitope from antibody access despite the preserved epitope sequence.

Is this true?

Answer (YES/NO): YES